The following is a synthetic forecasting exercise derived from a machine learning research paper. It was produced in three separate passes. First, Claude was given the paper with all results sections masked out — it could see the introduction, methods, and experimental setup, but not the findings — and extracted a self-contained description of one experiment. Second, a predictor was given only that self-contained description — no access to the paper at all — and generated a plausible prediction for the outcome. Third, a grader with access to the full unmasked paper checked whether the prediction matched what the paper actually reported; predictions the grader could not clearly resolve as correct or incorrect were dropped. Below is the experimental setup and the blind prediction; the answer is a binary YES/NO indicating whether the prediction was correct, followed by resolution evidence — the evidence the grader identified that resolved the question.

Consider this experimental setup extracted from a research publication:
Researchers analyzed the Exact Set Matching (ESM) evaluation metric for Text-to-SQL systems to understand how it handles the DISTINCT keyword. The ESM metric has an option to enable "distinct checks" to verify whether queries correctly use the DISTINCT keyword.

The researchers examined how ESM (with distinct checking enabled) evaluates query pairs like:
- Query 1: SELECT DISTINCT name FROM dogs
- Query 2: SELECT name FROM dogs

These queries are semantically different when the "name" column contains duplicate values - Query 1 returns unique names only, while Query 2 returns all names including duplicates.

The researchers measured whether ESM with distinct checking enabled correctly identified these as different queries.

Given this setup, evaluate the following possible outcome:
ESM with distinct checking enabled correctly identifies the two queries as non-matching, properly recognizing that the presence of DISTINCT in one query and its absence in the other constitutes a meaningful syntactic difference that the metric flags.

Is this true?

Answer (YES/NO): NO